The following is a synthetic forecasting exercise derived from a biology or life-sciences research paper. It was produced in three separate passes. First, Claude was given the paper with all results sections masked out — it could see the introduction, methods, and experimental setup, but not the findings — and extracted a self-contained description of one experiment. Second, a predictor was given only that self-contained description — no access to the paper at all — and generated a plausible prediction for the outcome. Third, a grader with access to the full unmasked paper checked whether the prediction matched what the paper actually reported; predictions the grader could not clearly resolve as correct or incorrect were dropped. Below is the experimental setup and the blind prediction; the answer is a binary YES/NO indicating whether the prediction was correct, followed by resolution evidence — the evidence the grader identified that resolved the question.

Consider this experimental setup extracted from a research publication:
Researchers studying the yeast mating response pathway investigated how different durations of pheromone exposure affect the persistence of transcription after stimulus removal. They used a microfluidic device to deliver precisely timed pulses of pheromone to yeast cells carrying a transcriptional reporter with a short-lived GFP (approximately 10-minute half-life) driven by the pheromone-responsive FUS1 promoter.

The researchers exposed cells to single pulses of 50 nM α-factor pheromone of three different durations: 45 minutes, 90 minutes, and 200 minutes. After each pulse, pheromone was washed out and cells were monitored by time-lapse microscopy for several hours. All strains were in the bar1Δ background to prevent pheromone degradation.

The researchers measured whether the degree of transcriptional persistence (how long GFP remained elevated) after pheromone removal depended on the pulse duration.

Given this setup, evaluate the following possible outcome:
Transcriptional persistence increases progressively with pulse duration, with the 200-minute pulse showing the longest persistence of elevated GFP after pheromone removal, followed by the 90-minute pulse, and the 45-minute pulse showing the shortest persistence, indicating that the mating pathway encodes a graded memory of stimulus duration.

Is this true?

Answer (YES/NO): NO